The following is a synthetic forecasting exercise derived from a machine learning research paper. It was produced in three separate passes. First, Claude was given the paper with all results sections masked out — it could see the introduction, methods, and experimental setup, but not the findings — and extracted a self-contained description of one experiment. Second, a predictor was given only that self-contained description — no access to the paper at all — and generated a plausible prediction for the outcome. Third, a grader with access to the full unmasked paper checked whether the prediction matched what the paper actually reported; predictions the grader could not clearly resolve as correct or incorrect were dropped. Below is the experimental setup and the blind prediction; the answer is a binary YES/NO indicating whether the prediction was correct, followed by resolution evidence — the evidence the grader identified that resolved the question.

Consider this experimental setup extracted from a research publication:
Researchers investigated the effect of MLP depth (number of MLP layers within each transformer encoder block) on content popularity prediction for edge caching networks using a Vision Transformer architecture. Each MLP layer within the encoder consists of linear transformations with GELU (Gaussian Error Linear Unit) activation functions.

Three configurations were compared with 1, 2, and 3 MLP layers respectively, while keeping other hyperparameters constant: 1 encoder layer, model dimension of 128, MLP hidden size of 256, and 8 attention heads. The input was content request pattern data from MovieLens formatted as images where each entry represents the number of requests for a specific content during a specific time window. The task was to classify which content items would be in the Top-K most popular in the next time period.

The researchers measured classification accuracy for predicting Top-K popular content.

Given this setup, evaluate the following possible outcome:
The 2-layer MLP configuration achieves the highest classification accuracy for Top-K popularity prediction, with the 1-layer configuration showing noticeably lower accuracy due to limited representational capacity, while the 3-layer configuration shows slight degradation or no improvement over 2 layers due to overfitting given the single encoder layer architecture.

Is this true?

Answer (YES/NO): NO